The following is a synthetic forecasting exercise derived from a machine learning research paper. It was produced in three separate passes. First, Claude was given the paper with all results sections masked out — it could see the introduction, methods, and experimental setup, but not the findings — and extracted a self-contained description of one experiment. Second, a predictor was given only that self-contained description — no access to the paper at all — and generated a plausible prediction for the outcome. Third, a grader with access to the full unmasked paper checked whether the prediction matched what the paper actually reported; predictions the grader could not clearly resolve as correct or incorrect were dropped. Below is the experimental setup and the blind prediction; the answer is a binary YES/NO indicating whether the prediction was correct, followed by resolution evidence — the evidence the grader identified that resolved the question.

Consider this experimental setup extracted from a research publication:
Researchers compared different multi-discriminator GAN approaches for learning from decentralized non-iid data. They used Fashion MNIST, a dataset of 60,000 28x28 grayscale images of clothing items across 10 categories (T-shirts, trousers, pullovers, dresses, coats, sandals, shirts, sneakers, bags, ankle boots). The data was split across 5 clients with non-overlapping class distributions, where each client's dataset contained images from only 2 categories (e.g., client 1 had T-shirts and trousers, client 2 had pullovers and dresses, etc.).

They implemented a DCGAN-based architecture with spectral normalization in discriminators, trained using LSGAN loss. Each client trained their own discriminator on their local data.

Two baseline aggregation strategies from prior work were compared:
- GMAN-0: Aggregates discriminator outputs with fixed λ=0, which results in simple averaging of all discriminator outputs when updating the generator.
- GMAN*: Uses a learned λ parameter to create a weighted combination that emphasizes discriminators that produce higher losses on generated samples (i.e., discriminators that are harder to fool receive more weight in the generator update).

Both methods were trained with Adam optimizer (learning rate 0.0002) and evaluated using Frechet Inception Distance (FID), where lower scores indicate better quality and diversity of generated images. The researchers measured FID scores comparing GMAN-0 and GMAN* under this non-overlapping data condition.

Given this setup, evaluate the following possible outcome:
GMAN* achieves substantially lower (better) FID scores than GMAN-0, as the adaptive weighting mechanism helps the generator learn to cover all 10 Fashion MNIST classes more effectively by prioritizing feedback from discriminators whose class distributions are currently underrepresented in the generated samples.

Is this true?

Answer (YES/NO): NO